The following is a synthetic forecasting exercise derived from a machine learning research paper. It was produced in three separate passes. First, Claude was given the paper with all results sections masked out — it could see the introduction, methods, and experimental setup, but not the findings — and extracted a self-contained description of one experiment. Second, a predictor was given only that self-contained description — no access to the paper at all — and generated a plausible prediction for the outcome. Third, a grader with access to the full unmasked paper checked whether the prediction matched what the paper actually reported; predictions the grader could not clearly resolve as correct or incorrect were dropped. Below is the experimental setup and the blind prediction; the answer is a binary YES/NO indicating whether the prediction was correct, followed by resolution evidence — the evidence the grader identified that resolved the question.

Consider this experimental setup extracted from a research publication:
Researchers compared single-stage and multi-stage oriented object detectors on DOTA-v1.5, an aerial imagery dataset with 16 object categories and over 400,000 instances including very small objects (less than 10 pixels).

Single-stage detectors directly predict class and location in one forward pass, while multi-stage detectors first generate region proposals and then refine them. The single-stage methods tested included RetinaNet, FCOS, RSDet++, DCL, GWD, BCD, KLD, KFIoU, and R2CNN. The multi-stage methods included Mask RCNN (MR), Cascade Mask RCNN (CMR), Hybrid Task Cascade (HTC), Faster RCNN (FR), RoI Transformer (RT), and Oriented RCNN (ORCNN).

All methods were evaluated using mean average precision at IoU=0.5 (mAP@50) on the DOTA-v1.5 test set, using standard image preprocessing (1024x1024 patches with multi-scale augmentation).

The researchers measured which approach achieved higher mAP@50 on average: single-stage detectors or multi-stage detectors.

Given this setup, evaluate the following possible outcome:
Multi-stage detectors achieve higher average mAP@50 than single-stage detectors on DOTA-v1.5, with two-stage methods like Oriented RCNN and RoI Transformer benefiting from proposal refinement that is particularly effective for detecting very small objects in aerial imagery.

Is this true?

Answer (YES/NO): YES